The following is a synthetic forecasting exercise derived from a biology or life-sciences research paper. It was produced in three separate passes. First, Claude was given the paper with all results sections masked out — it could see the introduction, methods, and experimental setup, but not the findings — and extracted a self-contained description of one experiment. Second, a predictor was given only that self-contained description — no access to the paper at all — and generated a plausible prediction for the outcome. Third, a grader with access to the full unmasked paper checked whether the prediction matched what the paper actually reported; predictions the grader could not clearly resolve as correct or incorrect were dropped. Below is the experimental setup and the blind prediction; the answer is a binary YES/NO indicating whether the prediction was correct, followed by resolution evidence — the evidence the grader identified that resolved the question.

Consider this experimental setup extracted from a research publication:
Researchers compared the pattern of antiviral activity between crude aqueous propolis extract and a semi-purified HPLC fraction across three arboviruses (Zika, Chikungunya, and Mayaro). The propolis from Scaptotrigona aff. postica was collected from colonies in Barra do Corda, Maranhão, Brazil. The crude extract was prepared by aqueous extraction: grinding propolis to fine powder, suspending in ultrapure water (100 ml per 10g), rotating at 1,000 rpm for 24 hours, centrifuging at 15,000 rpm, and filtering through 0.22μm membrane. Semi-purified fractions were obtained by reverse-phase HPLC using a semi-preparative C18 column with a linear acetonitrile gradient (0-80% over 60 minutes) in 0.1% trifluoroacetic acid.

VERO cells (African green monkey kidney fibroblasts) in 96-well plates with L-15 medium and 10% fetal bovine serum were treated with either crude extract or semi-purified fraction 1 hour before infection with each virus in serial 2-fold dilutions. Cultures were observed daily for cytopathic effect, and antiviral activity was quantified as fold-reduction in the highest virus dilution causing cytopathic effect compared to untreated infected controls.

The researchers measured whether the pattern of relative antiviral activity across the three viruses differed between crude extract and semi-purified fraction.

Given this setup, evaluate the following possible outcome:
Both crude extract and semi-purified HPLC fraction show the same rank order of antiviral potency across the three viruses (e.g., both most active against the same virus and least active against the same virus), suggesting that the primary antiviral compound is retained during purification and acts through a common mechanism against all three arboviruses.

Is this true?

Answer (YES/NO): NO